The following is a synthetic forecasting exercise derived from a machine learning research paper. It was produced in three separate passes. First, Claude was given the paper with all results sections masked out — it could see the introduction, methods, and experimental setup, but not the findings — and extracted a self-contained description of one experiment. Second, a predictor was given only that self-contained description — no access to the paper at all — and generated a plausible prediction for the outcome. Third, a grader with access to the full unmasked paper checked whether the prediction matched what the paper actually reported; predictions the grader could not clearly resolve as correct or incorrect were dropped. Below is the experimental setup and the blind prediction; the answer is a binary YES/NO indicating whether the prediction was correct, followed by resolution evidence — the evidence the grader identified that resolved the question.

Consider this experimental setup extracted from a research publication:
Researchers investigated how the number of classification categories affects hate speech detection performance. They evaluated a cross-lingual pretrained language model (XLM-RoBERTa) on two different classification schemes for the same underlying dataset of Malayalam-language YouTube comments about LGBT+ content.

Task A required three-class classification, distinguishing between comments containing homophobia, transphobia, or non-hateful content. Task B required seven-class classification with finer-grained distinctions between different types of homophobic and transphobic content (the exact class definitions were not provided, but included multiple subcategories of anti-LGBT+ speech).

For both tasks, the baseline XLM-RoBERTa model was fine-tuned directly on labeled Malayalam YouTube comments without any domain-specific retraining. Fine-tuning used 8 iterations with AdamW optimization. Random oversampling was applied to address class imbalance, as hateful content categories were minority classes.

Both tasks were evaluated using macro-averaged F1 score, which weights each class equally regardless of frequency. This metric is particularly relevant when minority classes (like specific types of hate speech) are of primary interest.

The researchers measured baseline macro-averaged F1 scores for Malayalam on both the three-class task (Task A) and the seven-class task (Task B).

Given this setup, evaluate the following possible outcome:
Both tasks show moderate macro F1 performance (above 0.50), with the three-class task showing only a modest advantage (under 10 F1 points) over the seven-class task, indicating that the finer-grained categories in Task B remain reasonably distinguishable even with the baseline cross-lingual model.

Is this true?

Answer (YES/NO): NO